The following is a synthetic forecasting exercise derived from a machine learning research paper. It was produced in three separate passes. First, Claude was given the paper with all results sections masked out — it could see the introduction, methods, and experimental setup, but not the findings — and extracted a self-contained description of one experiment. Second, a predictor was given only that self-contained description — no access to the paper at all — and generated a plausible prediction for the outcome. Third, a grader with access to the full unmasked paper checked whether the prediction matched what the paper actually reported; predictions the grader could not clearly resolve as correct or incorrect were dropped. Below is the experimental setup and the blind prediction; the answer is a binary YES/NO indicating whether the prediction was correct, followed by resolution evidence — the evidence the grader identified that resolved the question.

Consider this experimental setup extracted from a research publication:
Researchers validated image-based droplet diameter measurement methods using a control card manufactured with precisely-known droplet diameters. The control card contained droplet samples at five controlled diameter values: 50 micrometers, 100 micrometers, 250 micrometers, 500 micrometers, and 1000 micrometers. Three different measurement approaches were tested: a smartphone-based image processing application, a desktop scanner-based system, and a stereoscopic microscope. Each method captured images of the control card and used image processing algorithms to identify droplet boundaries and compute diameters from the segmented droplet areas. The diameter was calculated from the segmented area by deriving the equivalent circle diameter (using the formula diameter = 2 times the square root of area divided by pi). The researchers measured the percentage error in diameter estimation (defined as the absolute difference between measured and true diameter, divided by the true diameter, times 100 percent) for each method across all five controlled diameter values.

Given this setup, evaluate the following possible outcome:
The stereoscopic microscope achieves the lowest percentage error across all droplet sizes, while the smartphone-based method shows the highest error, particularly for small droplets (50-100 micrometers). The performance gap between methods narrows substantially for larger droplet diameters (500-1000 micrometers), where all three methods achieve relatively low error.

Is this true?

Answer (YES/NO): NO